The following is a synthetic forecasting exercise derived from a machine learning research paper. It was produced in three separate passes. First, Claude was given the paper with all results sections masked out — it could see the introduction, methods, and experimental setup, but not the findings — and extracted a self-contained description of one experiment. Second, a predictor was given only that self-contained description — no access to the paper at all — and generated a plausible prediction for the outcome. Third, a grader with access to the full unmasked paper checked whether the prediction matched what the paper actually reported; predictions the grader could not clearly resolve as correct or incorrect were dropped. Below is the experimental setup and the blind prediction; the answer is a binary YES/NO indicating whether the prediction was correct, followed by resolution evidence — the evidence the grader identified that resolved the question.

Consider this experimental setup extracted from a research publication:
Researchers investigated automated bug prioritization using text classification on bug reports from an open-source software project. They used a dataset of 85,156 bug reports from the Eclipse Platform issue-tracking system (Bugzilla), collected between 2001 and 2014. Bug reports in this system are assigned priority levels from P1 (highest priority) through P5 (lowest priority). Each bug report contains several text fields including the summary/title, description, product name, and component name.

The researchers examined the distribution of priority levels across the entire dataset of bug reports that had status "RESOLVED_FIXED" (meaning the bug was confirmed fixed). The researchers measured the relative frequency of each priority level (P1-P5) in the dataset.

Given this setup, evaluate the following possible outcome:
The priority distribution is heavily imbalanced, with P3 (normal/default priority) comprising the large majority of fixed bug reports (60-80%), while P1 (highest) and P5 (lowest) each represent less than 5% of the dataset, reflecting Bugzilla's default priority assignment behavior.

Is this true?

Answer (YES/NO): NO